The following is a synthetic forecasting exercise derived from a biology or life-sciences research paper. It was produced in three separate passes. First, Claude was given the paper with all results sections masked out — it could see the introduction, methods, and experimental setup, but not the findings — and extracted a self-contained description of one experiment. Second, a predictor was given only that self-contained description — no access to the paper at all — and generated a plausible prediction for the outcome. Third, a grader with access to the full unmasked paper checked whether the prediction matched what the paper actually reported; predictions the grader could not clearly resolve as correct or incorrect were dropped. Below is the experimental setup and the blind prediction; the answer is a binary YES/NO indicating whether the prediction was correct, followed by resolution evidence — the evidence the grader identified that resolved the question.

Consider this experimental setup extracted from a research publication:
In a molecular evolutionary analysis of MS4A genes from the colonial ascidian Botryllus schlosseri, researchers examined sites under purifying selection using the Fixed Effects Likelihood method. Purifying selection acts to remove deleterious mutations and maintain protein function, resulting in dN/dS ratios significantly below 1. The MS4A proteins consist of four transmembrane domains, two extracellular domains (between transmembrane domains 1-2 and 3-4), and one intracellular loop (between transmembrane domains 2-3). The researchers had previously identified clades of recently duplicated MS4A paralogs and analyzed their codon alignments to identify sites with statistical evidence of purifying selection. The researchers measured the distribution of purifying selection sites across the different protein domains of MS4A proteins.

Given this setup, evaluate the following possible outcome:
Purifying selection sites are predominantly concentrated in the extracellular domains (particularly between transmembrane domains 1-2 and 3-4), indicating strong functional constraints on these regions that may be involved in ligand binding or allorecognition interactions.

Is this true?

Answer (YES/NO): NO